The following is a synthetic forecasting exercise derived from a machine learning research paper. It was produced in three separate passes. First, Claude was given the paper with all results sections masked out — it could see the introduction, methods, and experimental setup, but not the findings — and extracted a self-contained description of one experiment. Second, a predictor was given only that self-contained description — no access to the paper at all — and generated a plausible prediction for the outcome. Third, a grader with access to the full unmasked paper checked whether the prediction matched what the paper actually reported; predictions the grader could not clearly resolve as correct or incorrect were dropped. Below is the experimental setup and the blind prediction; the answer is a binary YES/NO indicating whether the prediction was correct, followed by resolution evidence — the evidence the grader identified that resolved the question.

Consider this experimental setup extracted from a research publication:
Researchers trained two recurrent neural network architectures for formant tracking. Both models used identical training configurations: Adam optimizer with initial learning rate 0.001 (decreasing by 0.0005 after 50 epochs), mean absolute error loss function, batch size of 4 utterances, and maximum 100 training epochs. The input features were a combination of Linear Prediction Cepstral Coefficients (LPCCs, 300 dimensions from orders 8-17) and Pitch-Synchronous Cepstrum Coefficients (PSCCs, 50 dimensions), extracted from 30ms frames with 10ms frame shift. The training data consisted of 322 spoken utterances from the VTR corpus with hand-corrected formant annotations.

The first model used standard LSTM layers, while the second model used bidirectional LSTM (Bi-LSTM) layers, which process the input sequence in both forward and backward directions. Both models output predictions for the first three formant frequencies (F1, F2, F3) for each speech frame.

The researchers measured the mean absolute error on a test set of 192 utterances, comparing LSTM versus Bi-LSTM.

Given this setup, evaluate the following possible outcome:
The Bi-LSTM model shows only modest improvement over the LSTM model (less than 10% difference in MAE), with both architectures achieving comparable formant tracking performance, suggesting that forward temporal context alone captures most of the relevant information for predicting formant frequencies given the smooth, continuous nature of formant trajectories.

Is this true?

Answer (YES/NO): YES